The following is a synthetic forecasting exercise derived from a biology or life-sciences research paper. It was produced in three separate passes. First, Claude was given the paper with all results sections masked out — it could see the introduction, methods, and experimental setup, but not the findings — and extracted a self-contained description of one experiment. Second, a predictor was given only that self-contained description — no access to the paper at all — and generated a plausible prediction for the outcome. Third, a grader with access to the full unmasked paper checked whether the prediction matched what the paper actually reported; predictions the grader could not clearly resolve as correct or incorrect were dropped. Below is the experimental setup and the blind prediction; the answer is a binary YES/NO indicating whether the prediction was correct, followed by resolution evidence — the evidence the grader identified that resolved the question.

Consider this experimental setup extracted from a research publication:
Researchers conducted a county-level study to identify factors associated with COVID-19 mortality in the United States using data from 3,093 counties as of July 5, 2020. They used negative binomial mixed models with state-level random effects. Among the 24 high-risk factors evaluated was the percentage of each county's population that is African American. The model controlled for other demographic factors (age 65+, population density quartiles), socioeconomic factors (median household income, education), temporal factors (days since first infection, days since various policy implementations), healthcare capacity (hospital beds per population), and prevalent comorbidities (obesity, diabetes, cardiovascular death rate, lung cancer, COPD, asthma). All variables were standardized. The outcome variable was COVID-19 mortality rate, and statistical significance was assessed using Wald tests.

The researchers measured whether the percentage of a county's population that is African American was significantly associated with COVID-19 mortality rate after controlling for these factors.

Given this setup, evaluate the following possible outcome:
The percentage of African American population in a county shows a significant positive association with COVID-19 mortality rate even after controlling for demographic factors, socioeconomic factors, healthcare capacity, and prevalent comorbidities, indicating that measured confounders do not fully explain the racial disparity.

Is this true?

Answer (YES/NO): YES